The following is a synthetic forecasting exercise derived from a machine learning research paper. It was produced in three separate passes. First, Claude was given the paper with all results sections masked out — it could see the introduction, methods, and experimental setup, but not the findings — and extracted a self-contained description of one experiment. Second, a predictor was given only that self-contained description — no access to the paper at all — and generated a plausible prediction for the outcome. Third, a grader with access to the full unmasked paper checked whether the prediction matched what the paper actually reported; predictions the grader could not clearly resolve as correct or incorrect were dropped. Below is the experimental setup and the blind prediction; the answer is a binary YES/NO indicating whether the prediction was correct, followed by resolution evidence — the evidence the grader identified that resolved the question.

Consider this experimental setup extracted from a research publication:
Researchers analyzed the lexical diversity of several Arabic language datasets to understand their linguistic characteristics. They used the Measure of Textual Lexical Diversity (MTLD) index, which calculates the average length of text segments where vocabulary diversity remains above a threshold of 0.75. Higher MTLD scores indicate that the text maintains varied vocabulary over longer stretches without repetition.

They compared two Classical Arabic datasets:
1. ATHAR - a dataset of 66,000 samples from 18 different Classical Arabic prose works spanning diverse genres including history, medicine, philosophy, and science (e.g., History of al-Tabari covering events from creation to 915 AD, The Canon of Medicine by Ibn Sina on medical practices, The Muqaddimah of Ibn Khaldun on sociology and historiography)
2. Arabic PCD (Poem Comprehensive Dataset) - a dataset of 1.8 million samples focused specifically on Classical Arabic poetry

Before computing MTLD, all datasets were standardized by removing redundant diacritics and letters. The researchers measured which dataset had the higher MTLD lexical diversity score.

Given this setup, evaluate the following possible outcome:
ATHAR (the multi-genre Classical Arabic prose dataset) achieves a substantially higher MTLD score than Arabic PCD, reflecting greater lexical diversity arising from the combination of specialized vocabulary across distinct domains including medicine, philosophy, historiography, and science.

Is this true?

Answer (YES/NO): YES